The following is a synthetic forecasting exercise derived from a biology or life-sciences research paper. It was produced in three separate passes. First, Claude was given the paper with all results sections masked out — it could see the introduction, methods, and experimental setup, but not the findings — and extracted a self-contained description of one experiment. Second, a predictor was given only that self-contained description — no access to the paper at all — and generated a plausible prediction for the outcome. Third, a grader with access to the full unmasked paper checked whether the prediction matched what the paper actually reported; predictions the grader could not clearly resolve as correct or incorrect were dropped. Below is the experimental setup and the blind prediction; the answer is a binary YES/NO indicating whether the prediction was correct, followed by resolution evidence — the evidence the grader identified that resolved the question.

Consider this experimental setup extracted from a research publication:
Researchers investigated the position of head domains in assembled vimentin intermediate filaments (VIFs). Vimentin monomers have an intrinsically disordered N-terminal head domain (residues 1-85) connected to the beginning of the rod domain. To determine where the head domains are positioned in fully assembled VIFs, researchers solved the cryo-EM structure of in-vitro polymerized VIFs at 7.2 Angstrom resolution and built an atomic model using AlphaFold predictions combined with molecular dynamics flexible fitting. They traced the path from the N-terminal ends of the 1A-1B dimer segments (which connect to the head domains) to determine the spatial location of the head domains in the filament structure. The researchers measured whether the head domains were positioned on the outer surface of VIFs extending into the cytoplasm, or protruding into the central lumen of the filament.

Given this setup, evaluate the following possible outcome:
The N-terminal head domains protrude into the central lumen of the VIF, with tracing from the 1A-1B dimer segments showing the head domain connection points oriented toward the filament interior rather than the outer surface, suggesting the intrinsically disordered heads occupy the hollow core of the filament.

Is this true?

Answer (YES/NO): YES